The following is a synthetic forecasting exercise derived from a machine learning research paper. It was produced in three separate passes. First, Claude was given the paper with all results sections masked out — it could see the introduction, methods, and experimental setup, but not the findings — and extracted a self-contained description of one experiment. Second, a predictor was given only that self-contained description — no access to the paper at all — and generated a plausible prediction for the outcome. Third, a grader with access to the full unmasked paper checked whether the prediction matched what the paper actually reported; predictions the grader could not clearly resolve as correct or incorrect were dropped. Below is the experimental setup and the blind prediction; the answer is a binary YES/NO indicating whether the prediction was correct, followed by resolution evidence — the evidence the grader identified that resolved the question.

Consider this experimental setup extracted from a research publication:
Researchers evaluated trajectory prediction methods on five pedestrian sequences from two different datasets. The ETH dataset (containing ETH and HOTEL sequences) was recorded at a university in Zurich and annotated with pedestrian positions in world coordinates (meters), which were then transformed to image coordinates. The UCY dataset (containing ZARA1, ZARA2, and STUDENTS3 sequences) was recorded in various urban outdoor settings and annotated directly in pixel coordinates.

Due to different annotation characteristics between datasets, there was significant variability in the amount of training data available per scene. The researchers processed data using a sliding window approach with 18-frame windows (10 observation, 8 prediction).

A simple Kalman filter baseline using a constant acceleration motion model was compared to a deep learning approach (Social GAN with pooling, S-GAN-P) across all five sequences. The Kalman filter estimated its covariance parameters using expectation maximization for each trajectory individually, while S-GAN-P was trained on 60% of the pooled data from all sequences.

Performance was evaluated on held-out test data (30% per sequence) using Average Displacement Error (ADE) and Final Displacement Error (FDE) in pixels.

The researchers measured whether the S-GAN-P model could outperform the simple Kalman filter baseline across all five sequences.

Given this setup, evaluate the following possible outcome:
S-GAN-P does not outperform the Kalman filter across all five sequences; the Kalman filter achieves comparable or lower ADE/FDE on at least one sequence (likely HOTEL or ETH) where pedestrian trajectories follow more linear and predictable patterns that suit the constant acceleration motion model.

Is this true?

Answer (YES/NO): YES